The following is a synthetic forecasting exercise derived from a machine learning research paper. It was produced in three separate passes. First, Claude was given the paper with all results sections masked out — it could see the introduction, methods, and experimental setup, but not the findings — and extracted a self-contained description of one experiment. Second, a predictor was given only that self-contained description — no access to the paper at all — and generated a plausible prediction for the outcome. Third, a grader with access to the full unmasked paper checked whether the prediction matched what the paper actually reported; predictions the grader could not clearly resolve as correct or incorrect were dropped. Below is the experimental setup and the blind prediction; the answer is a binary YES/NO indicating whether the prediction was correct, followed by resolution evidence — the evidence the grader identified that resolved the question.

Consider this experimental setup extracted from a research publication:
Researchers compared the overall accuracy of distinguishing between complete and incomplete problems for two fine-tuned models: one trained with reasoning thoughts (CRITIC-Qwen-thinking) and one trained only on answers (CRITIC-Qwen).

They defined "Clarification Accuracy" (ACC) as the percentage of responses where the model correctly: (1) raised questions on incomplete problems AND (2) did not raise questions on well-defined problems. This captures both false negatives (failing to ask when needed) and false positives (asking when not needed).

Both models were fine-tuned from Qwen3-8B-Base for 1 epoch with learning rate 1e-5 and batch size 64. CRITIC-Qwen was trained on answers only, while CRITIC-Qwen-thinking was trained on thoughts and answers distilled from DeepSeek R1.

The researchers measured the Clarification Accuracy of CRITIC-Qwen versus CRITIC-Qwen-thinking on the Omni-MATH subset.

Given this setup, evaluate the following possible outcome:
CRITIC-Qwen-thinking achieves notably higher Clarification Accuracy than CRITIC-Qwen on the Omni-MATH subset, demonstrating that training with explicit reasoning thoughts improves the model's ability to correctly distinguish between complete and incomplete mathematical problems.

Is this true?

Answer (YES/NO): NO